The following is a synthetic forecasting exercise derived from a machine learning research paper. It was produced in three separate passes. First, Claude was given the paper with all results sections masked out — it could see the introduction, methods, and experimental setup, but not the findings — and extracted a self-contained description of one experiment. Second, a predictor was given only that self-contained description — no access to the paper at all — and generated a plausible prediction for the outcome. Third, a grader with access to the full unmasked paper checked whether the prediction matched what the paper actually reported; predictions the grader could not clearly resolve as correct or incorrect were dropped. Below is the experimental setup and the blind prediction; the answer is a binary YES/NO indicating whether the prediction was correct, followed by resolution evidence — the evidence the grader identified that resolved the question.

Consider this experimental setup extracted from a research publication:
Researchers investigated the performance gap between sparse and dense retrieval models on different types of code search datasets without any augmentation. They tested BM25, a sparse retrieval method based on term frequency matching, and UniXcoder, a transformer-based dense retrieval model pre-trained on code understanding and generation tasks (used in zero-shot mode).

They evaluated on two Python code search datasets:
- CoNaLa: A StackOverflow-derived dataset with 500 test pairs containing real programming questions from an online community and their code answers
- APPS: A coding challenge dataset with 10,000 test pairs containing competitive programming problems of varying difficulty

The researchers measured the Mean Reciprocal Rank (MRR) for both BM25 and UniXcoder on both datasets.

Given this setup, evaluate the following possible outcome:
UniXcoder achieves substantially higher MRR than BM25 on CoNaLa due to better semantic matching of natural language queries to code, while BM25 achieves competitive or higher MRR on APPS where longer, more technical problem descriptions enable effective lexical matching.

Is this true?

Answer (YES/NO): YES